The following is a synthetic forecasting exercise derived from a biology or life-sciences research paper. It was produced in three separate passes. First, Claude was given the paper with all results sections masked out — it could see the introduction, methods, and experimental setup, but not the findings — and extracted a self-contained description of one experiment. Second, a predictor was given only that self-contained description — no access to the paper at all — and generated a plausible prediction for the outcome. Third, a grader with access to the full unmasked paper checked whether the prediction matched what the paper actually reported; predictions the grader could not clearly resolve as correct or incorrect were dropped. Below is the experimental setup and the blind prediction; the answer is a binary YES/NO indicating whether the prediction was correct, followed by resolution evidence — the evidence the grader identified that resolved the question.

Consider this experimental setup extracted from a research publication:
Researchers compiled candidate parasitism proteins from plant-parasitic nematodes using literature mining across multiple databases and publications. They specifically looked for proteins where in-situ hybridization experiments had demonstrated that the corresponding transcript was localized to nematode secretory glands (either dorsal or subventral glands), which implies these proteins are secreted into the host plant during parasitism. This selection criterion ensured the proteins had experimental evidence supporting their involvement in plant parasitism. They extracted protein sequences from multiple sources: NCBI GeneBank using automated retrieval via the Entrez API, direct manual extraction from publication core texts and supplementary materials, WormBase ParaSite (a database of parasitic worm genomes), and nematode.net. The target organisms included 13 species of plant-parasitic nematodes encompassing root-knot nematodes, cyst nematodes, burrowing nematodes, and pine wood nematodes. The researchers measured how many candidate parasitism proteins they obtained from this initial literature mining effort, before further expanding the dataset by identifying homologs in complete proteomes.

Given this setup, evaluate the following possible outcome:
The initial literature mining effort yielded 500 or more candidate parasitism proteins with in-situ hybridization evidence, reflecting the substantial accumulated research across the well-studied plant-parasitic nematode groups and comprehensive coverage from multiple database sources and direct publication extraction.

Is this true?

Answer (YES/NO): NO